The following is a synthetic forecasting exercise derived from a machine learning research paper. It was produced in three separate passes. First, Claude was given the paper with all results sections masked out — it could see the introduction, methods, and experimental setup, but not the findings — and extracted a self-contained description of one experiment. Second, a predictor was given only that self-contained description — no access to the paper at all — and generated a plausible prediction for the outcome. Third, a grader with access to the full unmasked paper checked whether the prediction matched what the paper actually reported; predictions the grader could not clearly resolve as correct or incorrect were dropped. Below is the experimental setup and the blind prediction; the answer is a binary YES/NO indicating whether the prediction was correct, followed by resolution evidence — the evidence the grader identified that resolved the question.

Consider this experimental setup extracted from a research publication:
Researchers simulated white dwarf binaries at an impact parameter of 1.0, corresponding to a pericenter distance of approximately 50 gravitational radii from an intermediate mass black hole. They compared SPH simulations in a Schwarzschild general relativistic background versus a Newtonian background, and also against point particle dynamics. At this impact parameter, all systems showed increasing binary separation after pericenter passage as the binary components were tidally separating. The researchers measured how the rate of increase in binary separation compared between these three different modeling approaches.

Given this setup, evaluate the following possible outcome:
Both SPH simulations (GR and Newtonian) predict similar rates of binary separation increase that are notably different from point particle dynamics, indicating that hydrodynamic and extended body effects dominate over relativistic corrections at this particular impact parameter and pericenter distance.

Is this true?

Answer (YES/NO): NO